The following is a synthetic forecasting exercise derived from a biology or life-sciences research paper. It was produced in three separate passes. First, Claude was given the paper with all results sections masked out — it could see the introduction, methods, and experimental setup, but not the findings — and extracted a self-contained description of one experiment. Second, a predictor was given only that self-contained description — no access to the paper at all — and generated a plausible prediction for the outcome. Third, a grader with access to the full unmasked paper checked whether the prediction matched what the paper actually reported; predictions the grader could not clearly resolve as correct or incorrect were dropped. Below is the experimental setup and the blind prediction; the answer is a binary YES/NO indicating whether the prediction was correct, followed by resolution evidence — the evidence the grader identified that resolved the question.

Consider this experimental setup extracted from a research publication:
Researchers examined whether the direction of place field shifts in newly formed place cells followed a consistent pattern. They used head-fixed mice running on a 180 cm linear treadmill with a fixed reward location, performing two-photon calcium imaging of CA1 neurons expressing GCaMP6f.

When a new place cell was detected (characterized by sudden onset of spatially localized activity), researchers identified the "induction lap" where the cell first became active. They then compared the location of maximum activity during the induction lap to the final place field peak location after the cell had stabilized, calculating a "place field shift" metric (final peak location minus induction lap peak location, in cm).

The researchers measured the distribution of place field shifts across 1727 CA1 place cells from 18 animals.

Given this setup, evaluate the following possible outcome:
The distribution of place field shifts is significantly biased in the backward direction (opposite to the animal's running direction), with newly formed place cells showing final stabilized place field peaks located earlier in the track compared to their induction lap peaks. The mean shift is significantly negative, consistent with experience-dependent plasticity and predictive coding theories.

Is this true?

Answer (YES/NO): YES